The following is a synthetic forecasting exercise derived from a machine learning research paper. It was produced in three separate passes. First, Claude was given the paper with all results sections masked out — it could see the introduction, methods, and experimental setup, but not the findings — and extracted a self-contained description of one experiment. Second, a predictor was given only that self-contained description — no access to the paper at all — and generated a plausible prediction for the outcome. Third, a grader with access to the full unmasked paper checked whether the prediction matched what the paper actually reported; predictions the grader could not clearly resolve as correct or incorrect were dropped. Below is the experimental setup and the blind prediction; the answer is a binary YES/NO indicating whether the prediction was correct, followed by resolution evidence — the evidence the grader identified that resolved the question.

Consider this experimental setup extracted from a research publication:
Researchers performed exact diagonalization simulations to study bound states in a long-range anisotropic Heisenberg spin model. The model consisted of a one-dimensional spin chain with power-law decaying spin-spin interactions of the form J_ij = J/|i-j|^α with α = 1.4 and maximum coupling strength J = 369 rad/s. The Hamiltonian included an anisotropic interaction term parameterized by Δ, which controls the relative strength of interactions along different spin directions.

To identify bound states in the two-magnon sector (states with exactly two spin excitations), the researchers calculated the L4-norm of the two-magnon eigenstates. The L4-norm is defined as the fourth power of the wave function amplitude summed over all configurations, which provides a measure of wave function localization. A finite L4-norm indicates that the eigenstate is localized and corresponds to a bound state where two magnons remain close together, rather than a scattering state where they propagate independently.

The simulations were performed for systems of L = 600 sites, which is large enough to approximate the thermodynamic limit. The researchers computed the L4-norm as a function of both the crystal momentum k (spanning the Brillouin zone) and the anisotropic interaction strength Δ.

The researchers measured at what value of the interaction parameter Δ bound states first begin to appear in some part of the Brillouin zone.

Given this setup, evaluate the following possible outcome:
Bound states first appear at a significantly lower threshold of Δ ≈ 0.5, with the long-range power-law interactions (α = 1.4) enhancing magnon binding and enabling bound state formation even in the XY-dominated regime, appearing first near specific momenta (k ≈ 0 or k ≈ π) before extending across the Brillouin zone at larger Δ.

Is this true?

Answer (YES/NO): NO